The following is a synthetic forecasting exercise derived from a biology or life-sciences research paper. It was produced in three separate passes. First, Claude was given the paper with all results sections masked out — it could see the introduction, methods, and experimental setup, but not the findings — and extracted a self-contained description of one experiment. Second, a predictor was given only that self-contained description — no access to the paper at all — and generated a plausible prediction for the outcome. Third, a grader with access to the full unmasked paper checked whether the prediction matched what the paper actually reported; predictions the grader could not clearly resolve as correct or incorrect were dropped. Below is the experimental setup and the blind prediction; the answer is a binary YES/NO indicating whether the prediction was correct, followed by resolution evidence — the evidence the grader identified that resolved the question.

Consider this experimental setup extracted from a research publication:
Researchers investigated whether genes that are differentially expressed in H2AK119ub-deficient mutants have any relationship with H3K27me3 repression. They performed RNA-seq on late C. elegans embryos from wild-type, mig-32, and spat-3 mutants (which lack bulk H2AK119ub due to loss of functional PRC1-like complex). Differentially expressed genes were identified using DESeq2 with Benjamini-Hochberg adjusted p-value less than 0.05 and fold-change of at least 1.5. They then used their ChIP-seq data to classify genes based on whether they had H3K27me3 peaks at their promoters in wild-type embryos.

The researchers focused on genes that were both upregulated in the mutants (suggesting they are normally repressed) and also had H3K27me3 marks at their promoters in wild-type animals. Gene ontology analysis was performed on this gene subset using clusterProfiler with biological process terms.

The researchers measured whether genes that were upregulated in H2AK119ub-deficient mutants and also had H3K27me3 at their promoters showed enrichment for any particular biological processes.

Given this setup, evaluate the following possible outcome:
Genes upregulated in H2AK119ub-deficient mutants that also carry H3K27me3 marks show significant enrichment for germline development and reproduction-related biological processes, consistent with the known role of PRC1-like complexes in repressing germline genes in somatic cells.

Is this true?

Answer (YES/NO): NO